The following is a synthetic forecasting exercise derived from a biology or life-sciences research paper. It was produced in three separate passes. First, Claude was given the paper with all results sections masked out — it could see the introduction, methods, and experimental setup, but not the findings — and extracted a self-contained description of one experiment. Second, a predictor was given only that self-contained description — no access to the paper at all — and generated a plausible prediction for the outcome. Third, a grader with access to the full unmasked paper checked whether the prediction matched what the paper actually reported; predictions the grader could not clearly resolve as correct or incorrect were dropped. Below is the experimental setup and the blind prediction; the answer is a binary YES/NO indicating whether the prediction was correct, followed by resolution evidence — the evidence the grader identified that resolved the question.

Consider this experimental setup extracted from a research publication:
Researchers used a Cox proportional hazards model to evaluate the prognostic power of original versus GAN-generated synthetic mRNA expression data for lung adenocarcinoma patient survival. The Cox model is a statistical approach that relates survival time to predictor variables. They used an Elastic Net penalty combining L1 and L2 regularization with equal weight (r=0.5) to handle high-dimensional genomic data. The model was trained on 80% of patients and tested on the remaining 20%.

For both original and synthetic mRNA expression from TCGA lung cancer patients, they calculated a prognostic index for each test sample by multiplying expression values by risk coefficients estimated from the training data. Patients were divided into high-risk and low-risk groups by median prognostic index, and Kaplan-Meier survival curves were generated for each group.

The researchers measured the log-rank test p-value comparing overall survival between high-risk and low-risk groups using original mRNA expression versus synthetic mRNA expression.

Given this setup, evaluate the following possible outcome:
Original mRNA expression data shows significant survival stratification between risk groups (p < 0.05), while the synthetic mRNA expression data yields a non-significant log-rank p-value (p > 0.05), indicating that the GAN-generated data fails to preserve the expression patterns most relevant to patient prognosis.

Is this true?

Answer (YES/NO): NO